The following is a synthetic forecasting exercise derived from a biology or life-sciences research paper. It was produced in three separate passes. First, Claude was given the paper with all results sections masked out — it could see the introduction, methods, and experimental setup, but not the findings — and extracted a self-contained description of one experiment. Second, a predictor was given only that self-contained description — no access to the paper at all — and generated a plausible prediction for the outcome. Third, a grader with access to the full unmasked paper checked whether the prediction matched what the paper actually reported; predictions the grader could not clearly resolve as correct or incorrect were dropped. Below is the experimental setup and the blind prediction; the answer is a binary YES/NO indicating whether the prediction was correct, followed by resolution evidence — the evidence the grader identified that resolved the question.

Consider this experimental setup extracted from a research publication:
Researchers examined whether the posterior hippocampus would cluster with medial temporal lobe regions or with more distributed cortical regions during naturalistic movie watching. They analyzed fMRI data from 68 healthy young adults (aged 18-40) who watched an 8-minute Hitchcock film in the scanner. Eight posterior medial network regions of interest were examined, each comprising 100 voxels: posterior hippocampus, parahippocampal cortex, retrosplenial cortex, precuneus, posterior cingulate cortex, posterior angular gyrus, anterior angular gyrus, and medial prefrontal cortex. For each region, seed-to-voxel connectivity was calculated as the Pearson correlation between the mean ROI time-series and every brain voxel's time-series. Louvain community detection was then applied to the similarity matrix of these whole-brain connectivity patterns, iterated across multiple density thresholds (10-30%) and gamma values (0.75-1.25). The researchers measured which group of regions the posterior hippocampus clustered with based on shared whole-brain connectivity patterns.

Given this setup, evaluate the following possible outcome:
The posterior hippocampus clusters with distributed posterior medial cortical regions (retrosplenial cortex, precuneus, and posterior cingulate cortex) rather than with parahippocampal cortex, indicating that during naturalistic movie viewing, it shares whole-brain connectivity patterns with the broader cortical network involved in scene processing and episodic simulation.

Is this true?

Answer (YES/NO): NO